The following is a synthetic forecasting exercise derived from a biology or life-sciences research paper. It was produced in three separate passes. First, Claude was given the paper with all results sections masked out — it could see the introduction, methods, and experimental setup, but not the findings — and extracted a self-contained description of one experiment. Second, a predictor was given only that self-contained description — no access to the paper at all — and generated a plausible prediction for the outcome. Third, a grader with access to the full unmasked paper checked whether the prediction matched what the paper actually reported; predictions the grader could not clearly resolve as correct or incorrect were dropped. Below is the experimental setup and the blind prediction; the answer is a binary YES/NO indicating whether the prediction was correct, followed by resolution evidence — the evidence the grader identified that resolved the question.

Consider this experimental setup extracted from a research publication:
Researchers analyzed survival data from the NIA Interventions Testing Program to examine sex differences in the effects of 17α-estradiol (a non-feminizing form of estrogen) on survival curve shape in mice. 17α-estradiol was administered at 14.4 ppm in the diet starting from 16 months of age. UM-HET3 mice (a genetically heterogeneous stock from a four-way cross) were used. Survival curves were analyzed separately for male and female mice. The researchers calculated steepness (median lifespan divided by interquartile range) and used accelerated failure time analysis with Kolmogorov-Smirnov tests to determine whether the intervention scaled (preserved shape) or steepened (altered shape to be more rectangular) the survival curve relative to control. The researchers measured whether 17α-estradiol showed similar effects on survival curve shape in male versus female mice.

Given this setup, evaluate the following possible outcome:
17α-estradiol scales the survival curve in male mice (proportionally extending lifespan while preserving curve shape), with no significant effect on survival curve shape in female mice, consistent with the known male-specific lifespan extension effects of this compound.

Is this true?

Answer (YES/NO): NO